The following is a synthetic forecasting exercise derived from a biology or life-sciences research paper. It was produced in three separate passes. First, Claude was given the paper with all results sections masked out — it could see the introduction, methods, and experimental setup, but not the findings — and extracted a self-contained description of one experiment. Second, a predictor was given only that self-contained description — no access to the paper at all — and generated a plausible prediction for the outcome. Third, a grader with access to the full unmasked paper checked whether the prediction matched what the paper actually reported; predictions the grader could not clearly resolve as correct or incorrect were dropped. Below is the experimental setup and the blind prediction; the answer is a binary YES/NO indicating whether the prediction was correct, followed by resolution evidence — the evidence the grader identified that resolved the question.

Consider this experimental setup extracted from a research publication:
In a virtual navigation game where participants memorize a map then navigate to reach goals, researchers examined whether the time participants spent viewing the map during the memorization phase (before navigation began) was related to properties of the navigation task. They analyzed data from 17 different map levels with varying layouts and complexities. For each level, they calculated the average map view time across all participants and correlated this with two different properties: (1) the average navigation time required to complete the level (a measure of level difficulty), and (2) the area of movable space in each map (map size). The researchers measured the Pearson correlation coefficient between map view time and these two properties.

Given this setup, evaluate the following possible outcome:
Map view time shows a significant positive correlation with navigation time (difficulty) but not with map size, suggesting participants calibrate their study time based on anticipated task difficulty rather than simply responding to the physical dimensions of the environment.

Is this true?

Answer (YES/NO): YES